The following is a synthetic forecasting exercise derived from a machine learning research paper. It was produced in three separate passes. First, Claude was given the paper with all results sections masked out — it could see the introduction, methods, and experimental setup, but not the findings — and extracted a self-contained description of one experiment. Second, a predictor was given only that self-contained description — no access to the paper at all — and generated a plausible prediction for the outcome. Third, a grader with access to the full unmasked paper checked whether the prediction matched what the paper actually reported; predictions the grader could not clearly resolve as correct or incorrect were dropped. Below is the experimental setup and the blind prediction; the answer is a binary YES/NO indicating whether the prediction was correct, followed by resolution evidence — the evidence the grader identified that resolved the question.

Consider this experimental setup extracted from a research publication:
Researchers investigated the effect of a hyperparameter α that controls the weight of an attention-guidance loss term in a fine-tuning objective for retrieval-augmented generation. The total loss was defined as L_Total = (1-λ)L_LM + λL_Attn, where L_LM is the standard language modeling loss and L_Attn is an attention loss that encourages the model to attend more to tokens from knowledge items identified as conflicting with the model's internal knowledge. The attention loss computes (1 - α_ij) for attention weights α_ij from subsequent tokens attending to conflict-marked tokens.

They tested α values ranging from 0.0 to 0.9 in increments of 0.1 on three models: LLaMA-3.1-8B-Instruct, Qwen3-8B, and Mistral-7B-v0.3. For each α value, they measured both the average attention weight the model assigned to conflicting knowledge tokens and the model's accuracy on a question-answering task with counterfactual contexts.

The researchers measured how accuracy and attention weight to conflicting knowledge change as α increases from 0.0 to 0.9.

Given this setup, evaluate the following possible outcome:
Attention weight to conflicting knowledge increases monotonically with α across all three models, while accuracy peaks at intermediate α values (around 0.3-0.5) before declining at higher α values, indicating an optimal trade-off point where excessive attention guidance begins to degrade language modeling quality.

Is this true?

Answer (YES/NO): NO